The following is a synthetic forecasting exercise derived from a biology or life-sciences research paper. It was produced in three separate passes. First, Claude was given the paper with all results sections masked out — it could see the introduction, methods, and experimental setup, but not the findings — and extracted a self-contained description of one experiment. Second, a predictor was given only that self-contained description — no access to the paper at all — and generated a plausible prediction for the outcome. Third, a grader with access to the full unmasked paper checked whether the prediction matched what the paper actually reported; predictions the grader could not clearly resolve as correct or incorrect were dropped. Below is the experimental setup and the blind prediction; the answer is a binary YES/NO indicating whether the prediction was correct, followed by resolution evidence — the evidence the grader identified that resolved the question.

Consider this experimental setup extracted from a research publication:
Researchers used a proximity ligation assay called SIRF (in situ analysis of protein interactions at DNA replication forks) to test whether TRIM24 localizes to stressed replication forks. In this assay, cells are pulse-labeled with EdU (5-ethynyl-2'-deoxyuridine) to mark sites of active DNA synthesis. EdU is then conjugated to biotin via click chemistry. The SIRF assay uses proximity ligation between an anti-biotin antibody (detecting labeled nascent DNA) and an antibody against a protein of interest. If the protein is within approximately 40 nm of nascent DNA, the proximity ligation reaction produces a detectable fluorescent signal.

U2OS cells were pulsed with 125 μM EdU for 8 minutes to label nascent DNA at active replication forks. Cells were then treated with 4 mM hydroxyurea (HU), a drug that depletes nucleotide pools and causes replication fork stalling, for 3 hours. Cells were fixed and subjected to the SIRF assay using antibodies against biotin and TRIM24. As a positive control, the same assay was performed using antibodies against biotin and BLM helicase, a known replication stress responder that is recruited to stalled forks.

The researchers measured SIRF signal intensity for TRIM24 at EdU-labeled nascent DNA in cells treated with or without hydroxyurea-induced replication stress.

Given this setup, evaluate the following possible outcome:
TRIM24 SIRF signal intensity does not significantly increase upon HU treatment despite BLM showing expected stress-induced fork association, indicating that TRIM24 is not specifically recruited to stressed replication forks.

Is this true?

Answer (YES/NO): NO